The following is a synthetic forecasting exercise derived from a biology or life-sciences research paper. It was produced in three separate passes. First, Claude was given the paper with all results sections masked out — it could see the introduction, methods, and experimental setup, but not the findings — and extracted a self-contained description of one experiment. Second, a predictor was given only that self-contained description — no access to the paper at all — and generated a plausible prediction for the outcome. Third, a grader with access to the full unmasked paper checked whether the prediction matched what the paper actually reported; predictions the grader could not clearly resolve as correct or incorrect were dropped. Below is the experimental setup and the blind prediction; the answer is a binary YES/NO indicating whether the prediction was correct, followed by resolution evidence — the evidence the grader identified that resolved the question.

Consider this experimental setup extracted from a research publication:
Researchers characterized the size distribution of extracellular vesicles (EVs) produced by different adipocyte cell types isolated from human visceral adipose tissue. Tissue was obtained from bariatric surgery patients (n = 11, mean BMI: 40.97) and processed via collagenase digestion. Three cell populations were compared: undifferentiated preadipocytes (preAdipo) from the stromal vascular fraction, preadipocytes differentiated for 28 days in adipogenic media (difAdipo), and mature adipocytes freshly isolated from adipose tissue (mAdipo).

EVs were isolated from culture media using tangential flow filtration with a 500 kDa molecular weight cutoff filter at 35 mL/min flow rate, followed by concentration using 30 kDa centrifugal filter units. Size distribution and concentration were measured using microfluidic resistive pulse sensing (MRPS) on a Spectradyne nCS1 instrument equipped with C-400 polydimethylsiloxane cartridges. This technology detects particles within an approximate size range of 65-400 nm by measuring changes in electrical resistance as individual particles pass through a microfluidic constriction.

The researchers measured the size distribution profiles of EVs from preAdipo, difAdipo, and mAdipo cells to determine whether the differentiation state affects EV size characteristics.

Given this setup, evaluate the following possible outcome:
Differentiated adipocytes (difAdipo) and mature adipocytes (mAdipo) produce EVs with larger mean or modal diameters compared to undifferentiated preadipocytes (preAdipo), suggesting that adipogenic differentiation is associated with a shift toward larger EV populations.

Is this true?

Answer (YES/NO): NO